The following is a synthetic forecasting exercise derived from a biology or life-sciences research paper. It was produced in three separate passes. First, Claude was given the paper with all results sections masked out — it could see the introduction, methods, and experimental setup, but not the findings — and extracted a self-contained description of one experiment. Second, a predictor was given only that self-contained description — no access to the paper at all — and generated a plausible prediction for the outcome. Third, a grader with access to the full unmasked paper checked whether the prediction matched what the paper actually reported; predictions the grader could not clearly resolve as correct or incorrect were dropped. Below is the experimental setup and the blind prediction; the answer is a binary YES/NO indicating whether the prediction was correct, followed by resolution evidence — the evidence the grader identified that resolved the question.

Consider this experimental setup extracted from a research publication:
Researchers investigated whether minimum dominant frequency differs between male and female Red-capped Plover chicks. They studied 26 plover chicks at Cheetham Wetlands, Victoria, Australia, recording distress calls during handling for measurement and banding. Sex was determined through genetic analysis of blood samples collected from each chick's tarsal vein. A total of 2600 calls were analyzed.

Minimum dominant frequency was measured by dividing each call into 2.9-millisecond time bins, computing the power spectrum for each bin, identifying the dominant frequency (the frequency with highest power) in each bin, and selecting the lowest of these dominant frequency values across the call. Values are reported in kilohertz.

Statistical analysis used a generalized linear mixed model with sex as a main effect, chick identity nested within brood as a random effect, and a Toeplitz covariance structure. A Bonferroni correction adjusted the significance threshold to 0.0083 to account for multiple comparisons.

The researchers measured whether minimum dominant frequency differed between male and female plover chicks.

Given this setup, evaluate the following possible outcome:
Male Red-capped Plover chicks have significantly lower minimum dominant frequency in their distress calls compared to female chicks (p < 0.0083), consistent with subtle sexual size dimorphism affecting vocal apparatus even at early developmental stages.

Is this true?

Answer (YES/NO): NO